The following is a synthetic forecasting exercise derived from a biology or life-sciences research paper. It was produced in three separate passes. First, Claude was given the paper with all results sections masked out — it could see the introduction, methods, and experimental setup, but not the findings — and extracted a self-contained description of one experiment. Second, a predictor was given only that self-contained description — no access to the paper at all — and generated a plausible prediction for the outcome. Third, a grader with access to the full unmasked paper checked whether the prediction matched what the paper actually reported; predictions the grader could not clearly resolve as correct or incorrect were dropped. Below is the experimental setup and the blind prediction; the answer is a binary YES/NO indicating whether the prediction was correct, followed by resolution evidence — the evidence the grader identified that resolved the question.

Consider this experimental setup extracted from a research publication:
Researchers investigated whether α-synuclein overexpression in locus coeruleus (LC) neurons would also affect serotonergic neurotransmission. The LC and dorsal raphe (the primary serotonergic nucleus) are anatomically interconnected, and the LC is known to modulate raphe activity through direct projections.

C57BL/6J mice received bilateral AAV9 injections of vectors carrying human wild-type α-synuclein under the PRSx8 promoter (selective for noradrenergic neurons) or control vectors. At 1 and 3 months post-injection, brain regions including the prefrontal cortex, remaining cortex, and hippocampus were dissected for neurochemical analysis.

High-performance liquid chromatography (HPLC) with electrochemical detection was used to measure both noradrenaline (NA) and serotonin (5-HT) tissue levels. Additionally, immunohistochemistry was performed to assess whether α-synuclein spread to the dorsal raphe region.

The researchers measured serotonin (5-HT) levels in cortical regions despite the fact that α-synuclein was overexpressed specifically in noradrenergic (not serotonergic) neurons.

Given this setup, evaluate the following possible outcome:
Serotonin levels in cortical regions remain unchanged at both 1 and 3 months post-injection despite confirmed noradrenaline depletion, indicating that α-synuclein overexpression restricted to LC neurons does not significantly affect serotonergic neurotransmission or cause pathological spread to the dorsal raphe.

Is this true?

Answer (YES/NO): NO